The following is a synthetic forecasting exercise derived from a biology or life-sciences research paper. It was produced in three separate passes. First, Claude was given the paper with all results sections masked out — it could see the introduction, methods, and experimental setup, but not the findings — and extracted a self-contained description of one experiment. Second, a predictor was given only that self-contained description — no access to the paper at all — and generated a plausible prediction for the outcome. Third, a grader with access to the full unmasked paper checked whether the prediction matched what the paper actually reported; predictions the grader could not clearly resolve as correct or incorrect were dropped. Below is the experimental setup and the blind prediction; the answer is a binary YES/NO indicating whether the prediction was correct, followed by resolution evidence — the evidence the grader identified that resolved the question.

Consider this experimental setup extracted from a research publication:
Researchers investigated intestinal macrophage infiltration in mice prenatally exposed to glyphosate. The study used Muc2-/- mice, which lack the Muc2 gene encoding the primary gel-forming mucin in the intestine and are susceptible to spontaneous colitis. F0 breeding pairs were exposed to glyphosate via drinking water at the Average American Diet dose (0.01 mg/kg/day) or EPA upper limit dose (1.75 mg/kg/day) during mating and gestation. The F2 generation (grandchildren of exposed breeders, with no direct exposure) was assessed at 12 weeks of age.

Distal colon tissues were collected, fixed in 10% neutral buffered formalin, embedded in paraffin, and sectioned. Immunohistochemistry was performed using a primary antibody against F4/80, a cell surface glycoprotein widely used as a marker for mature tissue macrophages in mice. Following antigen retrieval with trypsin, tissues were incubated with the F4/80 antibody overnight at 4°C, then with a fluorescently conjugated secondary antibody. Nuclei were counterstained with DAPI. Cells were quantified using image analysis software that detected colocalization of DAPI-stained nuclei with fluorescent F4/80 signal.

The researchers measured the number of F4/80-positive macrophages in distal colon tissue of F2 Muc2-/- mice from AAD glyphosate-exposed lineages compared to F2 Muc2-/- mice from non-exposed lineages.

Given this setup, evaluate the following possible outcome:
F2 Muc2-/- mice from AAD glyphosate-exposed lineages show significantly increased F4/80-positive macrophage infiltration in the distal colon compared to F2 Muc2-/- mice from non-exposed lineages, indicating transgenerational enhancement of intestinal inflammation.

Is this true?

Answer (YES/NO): NO